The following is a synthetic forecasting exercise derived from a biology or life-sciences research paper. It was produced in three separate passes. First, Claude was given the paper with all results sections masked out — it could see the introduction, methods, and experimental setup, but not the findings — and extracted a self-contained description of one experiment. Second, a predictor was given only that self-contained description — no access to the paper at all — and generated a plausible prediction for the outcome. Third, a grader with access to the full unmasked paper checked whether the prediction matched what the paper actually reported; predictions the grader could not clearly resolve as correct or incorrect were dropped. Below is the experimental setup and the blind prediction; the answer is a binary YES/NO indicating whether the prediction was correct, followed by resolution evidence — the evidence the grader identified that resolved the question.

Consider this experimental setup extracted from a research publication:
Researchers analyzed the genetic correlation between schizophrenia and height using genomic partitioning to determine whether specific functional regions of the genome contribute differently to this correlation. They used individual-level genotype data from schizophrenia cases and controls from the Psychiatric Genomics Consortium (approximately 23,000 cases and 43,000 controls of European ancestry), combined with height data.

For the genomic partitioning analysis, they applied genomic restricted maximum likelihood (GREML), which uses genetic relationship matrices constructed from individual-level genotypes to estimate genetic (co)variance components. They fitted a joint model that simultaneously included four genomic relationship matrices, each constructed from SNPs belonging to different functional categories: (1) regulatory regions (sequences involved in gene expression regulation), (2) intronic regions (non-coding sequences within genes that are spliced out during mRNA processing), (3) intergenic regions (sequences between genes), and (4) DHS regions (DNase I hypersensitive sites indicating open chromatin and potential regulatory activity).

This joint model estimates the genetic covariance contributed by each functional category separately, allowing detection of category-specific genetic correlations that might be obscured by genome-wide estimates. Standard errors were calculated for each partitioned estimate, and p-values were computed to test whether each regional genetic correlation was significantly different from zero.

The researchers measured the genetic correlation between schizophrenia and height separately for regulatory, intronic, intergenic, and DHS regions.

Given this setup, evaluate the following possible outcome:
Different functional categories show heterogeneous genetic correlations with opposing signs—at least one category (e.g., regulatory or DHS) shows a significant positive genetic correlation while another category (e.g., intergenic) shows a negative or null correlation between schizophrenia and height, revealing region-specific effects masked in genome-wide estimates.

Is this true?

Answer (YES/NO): NO